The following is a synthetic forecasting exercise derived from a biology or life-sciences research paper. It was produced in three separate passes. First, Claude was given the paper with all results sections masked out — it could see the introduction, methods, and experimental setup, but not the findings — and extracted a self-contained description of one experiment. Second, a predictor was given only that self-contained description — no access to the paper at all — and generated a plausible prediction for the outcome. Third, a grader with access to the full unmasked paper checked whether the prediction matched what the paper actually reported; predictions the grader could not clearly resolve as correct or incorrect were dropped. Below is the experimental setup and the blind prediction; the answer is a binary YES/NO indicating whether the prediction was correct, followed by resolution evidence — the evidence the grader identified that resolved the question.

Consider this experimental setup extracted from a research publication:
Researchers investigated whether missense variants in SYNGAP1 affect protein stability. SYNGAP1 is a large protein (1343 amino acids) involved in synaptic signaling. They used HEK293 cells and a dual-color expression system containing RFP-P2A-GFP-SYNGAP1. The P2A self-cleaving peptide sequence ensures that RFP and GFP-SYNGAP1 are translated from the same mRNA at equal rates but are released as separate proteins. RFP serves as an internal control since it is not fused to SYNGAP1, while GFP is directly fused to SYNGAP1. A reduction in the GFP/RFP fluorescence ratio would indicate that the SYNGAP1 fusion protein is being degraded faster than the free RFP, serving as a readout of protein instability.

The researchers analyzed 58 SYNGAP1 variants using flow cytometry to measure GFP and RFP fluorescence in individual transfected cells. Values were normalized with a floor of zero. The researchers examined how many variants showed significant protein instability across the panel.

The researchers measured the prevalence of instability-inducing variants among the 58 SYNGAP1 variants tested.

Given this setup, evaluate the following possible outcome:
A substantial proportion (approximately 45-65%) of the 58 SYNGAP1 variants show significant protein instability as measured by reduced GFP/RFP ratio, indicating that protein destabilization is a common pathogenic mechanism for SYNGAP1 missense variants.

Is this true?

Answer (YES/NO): NO